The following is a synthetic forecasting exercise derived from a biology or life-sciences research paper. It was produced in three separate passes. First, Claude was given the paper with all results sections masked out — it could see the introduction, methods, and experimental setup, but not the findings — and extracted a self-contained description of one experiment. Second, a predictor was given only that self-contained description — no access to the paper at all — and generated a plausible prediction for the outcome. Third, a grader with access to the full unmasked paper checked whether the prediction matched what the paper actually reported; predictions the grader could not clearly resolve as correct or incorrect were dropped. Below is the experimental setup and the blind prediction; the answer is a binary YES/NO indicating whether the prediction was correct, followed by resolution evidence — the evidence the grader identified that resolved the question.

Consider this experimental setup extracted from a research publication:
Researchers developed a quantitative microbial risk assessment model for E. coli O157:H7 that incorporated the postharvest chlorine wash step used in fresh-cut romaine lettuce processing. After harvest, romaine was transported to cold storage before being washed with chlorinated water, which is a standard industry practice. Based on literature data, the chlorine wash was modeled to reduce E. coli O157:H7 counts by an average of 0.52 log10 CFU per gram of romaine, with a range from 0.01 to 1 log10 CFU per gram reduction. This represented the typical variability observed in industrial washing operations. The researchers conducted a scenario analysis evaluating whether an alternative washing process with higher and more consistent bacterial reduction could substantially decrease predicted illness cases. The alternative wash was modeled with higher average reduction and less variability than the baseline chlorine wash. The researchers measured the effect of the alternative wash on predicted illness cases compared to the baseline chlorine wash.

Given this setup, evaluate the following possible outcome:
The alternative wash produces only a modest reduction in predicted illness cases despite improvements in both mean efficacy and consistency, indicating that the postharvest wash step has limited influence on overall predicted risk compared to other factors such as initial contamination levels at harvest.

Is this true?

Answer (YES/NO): NO